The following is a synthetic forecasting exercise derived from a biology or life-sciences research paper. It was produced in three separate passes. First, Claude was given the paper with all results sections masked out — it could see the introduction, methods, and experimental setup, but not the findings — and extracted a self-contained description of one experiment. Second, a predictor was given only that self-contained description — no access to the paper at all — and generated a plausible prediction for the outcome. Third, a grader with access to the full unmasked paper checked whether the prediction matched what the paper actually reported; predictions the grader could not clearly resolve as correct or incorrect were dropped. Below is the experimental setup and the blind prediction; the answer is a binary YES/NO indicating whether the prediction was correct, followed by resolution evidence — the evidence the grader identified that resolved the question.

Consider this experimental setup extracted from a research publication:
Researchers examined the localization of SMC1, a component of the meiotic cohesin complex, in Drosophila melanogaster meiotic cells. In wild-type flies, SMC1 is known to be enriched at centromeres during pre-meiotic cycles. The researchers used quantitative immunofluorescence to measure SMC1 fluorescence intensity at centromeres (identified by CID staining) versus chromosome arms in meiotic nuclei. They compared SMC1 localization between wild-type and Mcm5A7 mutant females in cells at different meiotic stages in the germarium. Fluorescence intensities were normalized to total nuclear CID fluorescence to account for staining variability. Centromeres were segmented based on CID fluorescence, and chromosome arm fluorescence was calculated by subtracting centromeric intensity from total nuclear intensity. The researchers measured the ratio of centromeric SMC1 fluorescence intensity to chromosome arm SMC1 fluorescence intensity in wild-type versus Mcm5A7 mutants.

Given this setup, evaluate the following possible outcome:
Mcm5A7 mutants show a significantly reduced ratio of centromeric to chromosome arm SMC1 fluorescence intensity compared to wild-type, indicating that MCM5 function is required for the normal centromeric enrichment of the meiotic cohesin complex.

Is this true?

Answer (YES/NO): YES